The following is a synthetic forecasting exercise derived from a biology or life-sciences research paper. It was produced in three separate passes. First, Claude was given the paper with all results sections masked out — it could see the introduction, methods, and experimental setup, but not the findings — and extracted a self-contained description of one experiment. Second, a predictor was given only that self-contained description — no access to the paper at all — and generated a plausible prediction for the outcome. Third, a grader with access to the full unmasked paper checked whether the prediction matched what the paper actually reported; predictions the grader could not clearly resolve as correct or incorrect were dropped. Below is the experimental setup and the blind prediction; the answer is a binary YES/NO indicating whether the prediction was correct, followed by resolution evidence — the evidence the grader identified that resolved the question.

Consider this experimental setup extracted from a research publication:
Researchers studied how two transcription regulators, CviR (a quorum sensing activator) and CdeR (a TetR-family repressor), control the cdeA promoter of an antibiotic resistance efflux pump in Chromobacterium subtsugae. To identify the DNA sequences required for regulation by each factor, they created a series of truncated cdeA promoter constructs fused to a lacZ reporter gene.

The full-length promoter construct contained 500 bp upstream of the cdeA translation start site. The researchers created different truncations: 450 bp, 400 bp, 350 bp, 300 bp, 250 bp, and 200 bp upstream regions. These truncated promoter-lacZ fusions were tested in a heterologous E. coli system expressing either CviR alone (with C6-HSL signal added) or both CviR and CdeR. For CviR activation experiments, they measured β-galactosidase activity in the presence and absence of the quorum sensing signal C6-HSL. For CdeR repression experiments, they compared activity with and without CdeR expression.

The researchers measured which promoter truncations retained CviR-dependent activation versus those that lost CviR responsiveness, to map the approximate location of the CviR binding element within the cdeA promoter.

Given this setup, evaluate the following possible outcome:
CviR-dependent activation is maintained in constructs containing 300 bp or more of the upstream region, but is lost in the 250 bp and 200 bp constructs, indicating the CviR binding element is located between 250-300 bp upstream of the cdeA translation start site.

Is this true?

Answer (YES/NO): NO